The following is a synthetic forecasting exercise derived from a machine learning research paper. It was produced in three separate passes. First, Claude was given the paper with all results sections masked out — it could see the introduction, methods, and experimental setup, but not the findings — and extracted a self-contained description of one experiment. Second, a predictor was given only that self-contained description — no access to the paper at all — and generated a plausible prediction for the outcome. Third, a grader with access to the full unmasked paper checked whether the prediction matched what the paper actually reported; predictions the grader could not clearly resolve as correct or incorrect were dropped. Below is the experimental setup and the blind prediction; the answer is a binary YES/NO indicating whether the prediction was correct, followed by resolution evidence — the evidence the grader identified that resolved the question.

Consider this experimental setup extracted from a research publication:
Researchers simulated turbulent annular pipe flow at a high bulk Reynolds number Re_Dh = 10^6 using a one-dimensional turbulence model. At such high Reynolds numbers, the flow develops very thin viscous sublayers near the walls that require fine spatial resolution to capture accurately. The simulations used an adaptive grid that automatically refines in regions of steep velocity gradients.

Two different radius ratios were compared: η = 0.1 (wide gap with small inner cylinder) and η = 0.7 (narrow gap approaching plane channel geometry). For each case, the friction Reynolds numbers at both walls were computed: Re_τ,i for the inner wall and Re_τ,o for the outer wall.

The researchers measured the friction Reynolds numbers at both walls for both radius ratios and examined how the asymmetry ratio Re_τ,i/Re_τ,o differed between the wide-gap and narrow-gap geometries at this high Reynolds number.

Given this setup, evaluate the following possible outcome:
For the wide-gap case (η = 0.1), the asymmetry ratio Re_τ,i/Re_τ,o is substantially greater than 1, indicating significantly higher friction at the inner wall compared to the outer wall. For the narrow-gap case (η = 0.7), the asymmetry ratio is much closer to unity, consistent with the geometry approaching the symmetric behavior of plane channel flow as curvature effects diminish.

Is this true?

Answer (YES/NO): NO